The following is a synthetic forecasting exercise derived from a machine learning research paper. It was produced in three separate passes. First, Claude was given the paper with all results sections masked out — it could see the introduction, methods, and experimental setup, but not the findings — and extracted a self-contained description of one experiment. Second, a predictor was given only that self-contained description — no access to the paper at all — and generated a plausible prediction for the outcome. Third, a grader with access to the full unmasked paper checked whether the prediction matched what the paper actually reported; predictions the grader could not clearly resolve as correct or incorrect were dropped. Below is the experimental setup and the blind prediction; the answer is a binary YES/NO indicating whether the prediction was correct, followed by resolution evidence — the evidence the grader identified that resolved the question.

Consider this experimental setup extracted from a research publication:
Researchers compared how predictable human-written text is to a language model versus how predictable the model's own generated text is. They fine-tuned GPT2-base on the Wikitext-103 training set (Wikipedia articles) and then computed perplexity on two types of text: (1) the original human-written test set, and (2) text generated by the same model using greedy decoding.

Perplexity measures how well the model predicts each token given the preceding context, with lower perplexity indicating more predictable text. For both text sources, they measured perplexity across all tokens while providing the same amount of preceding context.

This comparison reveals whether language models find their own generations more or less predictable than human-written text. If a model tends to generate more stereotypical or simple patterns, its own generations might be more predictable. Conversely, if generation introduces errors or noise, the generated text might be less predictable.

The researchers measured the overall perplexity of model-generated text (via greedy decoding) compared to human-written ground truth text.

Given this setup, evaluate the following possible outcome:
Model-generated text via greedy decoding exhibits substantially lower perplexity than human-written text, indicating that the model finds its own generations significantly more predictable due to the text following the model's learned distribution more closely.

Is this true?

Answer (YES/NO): YES